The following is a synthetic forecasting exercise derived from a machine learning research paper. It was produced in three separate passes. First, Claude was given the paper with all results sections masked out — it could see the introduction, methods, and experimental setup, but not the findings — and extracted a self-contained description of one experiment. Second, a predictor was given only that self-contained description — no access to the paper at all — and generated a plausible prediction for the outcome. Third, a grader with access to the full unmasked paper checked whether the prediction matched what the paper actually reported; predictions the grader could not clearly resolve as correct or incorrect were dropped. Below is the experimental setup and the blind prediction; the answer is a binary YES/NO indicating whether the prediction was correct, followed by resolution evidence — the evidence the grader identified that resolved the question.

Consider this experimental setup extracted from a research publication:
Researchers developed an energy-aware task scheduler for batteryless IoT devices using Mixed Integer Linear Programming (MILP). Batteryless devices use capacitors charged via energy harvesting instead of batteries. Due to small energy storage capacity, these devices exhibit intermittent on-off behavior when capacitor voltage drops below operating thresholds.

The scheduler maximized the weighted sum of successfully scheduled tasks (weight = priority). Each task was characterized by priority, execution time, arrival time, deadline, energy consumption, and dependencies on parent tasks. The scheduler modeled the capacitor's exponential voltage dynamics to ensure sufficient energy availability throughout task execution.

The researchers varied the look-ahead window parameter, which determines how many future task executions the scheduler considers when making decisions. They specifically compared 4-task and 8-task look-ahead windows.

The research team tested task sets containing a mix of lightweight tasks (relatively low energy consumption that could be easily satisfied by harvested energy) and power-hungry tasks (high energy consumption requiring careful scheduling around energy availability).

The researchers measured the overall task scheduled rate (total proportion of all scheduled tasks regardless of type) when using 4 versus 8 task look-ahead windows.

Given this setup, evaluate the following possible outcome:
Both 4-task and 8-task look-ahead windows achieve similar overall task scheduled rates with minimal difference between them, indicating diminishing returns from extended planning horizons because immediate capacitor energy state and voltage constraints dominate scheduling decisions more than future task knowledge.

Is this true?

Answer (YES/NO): NO